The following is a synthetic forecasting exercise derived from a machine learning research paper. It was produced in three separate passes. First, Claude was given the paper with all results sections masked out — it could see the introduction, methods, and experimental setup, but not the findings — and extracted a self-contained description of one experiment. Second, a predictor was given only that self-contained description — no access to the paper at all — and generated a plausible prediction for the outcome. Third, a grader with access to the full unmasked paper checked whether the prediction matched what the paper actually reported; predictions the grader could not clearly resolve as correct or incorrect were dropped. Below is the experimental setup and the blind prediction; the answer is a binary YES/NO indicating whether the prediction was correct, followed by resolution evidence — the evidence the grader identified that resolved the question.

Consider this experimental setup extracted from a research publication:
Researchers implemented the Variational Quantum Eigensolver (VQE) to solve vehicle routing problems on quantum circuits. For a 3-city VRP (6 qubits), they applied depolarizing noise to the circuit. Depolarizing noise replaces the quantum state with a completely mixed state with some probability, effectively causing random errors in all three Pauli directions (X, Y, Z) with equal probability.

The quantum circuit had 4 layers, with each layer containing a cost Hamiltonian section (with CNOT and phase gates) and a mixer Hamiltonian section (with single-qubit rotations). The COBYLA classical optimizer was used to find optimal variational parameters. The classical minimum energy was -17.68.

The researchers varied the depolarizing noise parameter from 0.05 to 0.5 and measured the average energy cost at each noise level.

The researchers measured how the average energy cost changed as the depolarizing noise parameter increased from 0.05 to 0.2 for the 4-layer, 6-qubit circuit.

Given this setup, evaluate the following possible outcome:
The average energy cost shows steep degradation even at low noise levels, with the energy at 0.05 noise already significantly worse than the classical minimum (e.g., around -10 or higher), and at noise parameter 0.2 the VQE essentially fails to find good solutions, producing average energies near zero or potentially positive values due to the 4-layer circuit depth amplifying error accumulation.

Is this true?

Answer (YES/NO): YES